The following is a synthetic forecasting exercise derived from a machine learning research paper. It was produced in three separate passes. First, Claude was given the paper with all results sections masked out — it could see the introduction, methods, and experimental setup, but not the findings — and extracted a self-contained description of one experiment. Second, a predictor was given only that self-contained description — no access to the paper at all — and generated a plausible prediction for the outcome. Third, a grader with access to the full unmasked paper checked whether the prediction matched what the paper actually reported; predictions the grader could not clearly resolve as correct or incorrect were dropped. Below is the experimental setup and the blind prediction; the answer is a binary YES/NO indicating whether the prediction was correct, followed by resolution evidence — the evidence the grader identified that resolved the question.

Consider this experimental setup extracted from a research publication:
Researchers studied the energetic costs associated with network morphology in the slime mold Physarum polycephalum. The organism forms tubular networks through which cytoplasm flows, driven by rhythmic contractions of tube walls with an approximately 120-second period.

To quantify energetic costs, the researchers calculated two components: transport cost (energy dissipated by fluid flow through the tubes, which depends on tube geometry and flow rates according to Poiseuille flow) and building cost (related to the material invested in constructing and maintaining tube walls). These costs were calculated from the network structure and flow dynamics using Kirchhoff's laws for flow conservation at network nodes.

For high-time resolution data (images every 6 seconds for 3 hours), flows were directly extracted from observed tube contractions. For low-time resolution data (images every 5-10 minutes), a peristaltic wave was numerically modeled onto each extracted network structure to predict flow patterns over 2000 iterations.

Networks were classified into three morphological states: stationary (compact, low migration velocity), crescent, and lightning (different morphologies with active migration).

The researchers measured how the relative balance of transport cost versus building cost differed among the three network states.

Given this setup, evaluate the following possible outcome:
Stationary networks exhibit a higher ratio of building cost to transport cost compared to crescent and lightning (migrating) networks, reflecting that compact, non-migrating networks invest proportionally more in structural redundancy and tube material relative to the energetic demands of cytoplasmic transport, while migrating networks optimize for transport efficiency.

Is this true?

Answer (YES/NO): YES